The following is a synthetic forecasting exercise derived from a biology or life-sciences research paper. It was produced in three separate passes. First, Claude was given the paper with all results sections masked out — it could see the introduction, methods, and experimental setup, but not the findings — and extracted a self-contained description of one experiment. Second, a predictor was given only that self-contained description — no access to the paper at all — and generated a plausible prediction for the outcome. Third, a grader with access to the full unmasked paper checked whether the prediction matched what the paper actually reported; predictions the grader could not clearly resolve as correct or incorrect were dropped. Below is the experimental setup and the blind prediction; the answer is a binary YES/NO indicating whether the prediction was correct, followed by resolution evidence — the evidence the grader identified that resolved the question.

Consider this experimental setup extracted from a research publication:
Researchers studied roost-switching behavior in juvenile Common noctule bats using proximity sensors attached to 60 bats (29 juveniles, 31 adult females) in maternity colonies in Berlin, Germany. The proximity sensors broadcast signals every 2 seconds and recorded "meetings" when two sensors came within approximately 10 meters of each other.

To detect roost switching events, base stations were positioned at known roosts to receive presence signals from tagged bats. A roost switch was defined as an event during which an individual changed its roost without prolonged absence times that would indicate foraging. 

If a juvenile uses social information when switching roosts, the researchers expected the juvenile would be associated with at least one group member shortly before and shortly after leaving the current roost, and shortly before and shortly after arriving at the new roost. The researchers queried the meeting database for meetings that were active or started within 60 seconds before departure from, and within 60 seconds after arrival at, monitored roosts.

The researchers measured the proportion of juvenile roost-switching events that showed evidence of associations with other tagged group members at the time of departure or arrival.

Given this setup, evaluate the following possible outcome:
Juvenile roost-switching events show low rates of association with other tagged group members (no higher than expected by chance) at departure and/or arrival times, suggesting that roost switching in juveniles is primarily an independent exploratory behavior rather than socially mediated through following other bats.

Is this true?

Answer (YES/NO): NO